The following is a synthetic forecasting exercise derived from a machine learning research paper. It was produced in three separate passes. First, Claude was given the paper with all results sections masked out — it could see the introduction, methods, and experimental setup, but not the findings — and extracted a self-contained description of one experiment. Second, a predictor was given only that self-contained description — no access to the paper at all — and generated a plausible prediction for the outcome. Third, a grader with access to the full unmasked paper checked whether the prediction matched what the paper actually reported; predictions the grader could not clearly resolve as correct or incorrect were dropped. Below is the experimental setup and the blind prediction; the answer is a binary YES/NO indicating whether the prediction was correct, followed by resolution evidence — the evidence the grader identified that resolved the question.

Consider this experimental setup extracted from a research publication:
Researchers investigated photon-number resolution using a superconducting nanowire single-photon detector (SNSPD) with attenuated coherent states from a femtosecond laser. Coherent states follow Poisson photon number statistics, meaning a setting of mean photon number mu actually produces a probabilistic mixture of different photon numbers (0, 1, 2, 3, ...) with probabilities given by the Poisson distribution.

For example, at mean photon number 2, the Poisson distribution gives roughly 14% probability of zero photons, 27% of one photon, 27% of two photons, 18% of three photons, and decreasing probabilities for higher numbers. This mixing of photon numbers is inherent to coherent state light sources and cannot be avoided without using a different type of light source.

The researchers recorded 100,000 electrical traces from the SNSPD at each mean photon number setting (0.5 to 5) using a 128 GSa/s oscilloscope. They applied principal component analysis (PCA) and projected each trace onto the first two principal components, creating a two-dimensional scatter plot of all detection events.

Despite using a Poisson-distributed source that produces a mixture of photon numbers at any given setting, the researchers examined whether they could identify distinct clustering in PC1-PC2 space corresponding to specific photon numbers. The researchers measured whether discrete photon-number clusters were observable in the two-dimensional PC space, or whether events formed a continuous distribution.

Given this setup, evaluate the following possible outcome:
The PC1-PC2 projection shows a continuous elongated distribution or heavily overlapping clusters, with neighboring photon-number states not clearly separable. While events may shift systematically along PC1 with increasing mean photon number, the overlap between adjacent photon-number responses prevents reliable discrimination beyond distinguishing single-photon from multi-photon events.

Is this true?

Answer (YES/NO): NO